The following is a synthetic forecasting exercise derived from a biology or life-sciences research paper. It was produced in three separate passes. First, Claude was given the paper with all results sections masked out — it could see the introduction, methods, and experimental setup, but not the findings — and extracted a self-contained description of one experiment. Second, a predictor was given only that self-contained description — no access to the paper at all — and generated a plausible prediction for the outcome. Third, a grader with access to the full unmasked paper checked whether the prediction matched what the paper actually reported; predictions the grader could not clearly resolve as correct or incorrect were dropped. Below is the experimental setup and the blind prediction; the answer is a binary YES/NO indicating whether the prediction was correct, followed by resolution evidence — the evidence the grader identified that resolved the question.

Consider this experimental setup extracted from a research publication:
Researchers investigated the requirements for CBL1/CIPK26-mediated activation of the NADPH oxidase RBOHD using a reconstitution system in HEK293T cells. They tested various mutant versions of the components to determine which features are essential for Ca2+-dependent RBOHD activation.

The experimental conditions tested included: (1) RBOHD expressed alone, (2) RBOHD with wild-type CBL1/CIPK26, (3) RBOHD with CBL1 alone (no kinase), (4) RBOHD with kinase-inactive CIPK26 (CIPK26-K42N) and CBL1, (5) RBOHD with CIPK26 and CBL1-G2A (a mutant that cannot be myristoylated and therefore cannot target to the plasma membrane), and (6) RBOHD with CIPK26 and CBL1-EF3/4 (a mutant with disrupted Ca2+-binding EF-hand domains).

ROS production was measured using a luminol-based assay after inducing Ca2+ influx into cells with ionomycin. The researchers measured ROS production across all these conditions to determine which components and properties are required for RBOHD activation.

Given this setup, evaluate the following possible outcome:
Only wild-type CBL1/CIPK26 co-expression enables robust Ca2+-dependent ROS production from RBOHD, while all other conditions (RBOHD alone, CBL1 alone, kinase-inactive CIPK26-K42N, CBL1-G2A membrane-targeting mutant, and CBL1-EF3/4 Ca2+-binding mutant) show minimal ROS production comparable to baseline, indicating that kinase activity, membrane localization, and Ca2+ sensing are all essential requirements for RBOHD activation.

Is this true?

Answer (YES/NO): YES